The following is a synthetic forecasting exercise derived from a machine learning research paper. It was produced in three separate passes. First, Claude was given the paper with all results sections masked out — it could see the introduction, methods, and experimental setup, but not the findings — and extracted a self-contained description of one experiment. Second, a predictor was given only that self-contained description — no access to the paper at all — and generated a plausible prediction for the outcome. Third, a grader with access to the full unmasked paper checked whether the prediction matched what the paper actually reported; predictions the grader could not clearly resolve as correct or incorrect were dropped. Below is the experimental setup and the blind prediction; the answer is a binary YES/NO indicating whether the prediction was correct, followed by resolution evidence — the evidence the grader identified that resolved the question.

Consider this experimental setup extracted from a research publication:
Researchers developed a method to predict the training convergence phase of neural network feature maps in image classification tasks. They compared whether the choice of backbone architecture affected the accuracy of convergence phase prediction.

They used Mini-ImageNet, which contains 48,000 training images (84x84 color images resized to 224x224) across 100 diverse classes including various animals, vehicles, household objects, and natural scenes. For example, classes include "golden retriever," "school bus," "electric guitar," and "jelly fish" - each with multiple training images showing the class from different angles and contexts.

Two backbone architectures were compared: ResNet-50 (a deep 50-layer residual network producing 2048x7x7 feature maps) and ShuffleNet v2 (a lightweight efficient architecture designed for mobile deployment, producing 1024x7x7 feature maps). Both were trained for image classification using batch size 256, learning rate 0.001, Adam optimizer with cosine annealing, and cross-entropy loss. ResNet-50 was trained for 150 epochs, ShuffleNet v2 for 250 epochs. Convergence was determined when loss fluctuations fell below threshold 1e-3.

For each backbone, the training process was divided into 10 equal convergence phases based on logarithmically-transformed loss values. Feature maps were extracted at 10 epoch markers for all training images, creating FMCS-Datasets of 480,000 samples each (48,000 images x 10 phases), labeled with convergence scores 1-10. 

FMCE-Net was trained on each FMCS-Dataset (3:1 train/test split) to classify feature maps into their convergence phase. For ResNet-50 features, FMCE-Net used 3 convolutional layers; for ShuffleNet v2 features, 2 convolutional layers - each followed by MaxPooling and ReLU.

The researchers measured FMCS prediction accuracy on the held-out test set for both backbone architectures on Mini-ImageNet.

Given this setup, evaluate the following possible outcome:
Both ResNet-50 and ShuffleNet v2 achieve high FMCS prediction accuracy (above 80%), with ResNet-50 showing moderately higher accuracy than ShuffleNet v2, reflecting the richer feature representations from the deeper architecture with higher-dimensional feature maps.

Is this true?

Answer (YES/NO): NO